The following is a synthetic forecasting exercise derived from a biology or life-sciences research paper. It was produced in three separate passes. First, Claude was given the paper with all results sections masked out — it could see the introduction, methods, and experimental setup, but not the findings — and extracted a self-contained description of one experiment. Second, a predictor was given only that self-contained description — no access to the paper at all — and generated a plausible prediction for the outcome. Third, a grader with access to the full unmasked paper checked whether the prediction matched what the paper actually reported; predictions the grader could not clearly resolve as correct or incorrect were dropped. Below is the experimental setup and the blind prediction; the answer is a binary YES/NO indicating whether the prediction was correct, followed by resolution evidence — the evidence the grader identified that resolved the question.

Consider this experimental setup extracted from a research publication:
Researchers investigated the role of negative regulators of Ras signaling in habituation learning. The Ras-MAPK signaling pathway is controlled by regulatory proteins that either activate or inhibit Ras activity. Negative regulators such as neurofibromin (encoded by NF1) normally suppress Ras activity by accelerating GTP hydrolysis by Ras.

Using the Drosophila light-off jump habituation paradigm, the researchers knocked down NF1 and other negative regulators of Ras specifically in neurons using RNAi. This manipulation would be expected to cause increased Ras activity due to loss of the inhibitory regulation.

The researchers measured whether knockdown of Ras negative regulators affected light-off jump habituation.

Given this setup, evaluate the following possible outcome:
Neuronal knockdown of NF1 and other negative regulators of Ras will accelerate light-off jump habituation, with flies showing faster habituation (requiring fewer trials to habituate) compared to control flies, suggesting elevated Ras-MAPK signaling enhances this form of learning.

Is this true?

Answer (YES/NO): NO